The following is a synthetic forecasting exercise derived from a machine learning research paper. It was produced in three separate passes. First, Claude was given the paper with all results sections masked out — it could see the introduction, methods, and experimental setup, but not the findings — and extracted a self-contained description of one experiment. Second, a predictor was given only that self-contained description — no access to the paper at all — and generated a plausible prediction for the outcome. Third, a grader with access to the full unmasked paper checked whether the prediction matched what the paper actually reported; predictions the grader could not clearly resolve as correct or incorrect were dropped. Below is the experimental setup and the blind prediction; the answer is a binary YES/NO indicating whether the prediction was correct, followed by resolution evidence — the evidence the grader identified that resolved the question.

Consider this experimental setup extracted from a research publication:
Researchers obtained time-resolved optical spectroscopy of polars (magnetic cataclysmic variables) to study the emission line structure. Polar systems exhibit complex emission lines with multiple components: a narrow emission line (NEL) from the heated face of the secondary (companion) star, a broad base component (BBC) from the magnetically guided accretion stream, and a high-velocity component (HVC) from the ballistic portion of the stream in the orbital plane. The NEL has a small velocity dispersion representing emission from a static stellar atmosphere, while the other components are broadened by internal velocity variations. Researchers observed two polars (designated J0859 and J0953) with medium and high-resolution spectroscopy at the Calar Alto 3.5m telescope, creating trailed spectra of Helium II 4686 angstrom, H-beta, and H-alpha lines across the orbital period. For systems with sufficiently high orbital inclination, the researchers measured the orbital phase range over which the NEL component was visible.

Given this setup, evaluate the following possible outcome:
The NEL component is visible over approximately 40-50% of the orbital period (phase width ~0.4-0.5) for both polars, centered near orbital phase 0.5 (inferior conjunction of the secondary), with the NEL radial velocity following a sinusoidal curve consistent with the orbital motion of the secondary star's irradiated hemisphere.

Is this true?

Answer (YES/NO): NO